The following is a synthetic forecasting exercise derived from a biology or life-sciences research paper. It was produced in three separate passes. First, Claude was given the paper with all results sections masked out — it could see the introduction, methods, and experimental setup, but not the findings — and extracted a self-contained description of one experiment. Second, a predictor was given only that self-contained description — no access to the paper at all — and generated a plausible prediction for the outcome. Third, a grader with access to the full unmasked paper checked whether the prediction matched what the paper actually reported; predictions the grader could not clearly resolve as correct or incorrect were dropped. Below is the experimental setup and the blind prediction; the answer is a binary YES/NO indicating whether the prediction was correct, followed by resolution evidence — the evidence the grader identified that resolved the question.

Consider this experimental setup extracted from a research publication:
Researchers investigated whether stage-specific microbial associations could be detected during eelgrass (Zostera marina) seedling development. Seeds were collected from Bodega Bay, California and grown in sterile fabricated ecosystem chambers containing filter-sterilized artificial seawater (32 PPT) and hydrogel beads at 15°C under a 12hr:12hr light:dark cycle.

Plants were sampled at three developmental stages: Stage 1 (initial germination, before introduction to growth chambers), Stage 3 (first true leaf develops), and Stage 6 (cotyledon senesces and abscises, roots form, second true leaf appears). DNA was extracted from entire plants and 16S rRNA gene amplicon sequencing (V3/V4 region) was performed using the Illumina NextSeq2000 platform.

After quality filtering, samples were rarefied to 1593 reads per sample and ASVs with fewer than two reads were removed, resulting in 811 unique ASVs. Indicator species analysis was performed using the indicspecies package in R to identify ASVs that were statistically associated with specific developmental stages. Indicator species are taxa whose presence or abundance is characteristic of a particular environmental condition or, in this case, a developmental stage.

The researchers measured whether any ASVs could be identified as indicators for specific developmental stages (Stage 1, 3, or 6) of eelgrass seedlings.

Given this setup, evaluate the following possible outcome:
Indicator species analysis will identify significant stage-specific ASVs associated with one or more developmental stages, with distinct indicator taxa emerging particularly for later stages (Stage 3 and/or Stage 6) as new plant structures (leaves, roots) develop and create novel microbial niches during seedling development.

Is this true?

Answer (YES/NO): NO